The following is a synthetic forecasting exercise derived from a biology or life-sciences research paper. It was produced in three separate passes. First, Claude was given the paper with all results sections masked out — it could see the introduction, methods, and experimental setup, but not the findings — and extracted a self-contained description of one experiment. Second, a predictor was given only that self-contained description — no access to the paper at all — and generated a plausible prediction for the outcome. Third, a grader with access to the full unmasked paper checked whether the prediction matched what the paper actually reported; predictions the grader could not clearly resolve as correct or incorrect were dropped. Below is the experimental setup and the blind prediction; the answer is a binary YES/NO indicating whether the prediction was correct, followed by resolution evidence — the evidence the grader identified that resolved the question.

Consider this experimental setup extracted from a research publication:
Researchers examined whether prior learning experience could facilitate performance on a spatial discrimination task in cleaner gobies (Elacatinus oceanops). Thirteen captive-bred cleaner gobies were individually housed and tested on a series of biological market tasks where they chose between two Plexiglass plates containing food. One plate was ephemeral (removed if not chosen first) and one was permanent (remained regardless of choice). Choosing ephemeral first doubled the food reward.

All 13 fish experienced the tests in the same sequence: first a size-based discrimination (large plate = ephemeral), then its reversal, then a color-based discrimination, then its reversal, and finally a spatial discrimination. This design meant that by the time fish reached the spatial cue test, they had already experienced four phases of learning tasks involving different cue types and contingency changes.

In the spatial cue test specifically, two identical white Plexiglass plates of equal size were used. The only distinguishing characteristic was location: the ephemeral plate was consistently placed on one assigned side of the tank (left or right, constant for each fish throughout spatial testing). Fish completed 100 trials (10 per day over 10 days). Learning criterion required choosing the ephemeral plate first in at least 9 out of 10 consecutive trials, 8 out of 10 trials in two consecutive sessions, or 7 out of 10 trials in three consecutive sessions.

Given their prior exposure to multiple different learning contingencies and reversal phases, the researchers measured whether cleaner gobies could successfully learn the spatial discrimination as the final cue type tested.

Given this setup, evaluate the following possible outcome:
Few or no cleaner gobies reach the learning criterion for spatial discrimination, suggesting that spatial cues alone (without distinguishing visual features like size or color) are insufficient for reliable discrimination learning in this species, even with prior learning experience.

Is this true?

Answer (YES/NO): YES